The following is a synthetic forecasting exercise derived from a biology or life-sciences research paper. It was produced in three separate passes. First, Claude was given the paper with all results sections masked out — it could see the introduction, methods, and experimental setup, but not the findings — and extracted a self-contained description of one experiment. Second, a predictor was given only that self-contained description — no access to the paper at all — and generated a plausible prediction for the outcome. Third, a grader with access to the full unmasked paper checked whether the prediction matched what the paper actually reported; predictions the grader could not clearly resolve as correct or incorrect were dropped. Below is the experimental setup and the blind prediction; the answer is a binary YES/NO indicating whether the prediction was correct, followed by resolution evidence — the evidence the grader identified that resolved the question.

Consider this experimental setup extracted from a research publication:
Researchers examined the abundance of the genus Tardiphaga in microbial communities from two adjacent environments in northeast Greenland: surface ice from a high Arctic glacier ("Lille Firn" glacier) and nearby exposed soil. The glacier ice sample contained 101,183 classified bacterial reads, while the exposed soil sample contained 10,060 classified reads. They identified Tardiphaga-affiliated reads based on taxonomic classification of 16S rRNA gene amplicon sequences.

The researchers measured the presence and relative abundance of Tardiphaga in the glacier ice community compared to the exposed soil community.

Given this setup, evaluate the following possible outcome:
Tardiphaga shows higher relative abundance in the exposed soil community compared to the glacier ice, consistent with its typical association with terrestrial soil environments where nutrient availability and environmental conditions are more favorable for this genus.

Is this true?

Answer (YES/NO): NO